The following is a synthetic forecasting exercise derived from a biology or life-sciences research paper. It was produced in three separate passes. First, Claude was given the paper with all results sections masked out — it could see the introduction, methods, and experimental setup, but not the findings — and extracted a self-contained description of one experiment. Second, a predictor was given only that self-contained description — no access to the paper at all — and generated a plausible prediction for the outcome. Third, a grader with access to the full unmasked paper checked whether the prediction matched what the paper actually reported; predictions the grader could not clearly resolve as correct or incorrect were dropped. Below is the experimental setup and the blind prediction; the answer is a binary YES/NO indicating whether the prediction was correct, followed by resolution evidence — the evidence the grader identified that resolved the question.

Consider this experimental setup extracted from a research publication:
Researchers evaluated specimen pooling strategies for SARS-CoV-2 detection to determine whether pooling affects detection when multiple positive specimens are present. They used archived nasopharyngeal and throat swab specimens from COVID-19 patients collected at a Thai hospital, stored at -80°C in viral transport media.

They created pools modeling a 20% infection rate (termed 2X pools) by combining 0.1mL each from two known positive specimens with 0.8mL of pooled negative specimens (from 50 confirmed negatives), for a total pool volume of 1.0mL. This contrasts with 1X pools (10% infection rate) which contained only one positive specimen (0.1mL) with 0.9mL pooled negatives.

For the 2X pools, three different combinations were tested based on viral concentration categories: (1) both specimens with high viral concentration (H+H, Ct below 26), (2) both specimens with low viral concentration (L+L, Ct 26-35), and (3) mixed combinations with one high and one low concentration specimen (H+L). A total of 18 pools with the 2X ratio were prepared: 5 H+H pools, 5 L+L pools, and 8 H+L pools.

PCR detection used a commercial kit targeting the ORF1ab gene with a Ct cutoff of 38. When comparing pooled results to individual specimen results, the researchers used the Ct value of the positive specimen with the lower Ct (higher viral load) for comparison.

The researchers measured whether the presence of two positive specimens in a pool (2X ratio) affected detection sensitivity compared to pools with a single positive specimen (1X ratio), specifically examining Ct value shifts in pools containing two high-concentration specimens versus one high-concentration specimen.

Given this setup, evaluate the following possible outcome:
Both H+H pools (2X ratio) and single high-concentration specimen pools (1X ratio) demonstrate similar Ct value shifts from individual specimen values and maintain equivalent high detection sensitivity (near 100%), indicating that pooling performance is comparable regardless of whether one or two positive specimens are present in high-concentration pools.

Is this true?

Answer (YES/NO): YES